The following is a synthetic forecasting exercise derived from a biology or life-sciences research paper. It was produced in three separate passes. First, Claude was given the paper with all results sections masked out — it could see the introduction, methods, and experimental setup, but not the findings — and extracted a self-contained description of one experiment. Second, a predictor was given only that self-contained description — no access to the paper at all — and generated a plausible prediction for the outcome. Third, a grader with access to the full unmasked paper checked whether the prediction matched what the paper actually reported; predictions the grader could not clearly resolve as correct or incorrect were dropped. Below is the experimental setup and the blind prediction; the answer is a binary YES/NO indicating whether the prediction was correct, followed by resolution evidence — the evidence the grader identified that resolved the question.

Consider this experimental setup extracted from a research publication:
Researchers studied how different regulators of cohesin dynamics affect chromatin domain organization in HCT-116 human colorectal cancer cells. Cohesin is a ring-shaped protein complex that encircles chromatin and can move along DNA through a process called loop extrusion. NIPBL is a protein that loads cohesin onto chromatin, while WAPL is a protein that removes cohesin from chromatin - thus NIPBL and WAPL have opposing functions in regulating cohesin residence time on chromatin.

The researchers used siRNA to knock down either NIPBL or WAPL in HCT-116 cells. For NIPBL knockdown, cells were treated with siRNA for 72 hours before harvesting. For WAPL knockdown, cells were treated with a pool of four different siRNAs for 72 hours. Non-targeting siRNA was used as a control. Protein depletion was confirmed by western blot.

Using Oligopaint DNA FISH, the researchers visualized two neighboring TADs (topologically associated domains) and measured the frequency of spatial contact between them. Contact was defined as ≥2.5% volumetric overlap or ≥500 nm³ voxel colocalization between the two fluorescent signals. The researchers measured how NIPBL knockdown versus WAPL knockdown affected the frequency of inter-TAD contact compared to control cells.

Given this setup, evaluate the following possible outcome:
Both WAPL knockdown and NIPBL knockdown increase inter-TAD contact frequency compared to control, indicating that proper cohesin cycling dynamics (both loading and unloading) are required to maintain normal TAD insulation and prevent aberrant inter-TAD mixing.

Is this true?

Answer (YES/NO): NO